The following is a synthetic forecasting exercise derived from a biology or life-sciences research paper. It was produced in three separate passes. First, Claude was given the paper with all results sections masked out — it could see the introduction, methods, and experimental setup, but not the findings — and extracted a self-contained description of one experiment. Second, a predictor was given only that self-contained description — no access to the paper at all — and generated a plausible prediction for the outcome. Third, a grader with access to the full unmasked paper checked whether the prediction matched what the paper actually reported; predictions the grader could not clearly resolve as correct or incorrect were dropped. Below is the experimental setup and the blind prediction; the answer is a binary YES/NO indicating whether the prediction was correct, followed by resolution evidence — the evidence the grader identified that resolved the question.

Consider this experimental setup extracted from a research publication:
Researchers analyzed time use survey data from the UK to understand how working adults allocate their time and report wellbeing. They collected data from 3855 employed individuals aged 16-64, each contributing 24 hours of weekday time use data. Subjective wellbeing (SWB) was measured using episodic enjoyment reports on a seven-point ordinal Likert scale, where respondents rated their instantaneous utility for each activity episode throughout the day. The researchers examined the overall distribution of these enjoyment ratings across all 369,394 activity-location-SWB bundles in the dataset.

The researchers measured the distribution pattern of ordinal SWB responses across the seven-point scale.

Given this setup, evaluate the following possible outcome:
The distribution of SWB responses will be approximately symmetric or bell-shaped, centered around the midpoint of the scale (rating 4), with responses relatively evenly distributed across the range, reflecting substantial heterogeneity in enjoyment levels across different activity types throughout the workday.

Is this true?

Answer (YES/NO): NO